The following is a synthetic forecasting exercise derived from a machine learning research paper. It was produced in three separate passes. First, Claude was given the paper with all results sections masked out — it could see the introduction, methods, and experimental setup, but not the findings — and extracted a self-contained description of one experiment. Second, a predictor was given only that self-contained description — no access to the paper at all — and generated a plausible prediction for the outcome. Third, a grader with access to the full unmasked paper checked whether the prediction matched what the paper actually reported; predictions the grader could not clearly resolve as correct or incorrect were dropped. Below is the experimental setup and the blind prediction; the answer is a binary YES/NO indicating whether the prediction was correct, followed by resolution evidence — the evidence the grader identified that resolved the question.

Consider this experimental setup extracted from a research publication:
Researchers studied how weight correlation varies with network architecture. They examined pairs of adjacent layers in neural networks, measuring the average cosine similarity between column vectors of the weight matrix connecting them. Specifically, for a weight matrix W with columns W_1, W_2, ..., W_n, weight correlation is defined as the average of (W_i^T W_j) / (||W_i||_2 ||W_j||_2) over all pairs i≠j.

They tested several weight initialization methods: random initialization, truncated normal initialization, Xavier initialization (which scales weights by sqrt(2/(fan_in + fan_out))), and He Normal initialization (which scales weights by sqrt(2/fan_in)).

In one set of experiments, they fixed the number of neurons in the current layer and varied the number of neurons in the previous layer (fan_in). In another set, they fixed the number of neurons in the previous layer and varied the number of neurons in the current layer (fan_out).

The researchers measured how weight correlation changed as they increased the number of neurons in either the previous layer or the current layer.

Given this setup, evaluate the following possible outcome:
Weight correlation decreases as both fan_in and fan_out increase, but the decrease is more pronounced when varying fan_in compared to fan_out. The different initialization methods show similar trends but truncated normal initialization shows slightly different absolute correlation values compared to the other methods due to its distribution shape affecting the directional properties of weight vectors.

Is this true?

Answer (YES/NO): NO